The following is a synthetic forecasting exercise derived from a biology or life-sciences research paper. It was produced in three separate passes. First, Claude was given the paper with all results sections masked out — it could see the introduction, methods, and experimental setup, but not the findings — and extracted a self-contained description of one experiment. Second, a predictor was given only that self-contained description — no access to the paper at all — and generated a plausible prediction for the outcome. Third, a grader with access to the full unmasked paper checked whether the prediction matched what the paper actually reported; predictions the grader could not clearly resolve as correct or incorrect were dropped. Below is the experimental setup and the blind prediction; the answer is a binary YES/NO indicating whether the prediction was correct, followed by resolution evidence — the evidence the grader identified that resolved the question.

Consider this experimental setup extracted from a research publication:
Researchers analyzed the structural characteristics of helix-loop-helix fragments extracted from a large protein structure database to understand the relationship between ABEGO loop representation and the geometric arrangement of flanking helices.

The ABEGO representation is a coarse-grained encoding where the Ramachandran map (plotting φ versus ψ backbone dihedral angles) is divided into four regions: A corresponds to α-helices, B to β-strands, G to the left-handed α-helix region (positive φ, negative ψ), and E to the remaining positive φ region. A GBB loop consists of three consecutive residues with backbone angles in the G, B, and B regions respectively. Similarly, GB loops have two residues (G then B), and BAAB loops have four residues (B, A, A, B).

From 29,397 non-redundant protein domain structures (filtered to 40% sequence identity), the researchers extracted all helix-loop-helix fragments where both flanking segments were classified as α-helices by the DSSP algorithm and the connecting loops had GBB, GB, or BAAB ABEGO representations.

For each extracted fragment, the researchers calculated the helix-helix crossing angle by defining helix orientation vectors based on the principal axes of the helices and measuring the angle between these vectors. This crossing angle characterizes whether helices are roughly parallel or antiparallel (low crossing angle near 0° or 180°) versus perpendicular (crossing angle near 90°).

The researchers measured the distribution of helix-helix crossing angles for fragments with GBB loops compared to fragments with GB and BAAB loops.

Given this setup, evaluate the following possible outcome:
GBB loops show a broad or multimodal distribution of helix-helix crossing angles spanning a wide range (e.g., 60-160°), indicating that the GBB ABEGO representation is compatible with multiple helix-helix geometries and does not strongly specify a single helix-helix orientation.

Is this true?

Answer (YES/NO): YES